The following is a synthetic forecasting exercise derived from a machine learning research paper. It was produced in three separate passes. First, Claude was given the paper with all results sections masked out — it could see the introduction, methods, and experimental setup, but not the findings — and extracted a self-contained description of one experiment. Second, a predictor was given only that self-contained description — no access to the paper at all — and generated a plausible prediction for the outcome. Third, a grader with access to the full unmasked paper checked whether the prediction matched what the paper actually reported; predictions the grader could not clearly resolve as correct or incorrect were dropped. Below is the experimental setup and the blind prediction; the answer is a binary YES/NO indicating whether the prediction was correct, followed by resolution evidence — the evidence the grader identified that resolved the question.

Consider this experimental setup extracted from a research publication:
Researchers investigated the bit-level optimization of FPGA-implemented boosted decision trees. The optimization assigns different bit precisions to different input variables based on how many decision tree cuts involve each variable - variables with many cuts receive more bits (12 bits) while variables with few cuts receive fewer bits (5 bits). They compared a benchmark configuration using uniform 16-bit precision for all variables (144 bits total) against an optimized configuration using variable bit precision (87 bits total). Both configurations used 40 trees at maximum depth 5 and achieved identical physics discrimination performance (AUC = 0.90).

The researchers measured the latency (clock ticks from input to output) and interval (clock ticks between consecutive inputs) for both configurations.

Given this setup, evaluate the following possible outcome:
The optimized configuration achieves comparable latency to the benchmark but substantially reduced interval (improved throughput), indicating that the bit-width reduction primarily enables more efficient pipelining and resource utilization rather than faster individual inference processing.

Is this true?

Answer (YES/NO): NO